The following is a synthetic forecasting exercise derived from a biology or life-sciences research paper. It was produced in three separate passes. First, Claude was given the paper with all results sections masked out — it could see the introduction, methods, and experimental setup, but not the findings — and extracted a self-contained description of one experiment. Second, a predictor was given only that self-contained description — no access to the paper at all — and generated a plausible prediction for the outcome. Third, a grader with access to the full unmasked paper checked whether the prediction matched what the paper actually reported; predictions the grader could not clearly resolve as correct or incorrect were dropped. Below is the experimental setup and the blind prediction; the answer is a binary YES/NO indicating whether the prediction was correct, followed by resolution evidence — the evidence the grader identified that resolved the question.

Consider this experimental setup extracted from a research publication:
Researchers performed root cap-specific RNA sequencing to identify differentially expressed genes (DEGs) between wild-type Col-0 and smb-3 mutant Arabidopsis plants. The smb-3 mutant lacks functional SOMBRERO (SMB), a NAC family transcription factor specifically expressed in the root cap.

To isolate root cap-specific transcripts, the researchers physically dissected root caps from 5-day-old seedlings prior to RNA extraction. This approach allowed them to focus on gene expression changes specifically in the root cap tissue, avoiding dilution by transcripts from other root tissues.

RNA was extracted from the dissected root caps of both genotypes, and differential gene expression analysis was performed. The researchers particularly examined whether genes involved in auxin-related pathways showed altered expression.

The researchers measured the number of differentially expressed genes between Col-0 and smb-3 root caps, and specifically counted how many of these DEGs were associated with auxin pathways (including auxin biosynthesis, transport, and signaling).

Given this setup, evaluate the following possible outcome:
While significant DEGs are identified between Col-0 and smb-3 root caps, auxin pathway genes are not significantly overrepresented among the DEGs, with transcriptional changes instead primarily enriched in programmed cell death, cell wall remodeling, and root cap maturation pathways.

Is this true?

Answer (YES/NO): NO